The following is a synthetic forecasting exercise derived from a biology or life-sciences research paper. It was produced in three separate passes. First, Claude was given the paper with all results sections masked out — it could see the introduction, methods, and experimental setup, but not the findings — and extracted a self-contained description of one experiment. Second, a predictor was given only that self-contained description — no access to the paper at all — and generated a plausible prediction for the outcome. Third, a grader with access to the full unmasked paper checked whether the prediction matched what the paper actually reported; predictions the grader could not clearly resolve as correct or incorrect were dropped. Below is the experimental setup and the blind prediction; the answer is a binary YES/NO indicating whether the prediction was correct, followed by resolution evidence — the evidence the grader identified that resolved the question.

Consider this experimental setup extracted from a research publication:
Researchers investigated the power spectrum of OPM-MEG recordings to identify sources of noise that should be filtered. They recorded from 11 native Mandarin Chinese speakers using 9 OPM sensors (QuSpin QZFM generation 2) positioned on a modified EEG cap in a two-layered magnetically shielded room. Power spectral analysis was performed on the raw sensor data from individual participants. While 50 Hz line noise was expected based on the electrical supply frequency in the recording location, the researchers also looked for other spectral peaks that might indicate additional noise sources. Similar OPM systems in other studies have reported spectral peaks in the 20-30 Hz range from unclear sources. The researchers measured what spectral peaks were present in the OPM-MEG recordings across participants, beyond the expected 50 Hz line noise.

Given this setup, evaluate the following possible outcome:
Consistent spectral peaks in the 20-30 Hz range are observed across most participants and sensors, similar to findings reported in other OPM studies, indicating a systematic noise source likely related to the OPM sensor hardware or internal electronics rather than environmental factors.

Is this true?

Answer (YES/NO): NO